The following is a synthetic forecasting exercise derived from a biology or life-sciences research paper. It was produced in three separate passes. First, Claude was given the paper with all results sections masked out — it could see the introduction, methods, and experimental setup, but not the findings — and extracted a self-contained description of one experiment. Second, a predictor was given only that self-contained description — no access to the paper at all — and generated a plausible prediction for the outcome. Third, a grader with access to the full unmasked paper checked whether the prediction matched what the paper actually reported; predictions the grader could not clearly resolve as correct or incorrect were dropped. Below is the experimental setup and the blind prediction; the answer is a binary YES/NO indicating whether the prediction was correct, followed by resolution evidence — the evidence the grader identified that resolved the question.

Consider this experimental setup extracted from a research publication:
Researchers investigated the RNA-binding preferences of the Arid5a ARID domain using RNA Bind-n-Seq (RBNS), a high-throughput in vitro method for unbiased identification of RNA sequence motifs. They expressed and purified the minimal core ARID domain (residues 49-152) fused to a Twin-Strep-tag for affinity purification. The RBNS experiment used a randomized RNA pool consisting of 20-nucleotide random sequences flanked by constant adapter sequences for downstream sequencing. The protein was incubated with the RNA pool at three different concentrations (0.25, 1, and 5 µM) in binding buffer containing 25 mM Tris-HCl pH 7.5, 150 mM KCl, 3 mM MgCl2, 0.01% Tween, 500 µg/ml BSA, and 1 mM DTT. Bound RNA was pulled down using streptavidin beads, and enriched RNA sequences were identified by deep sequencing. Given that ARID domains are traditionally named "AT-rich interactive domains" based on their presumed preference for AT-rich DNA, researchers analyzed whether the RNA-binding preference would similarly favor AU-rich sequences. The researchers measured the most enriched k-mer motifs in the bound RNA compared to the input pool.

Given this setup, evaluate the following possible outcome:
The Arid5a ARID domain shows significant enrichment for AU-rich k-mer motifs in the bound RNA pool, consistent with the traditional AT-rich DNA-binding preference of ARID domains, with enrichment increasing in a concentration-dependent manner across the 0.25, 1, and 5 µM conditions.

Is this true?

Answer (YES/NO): NO